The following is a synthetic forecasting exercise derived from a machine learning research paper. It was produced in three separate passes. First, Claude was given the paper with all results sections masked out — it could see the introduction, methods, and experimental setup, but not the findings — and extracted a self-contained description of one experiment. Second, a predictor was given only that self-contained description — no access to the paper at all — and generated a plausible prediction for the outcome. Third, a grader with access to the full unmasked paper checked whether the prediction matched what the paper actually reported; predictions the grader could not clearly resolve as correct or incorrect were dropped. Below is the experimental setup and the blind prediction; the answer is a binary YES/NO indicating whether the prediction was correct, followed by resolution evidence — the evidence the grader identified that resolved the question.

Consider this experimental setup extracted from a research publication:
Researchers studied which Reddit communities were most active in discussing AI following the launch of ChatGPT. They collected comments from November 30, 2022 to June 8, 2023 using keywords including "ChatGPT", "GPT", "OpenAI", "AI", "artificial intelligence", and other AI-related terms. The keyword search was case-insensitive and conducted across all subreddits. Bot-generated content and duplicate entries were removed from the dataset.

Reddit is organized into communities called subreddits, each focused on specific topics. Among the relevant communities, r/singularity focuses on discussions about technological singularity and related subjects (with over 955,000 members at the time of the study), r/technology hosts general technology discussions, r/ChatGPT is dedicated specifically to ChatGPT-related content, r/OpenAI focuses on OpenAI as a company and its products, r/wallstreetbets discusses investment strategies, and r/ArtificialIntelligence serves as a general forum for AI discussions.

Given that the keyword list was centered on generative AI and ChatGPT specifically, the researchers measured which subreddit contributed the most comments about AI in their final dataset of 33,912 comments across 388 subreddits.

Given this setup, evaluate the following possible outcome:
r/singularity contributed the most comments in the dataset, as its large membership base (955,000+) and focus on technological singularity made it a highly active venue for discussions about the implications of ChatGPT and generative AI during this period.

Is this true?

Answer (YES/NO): YES